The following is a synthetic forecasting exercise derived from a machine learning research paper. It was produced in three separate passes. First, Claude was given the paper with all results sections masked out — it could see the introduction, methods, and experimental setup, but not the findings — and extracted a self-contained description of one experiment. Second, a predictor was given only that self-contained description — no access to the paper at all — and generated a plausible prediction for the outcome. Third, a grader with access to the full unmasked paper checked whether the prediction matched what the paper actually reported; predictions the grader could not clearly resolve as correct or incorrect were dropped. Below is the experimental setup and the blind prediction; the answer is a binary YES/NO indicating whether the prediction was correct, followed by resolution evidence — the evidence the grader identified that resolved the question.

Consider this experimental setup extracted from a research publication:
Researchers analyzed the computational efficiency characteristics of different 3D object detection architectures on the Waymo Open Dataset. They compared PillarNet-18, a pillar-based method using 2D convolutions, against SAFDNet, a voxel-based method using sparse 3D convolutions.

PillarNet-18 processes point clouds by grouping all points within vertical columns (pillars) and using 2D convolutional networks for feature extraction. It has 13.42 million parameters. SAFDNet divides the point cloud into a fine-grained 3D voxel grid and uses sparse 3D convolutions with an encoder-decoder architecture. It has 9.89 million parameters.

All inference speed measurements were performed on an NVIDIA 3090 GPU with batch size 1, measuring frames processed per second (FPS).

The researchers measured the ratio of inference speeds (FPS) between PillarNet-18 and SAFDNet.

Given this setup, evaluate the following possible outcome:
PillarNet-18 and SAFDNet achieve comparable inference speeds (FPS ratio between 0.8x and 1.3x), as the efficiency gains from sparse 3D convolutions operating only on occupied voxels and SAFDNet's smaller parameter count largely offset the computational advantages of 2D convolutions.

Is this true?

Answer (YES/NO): NO